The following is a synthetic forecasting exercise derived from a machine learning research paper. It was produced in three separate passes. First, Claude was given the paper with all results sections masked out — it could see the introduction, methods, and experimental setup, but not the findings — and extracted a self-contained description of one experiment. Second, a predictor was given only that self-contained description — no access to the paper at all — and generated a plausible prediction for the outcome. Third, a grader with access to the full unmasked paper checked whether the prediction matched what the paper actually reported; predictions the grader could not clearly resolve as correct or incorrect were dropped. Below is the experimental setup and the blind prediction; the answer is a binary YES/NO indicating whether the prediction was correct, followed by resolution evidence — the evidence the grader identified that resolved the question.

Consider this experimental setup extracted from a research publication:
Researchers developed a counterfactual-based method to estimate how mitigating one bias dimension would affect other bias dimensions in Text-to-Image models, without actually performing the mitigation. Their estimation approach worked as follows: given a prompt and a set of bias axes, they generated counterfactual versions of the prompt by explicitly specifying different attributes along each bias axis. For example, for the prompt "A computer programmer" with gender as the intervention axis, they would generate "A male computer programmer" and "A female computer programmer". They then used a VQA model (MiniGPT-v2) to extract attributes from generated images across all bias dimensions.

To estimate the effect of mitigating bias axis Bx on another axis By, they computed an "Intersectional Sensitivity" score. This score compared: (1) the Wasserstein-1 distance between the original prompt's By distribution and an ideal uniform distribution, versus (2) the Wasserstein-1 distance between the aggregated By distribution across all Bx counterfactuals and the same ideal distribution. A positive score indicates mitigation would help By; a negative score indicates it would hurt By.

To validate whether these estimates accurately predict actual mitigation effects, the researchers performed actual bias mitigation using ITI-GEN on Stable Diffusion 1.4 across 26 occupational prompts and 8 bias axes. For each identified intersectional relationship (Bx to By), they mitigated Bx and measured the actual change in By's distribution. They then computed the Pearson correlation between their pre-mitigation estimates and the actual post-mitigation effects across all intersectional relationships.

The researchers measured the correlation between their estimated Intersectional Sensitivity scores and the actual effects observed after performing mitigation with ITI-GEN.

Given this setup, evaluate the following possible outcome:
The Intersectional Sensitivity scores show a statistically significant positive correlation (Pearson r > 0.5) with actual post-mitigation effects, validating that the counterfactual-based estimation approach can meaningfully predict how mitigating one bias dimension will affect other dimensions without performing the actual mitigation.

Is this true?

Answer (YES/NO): YES